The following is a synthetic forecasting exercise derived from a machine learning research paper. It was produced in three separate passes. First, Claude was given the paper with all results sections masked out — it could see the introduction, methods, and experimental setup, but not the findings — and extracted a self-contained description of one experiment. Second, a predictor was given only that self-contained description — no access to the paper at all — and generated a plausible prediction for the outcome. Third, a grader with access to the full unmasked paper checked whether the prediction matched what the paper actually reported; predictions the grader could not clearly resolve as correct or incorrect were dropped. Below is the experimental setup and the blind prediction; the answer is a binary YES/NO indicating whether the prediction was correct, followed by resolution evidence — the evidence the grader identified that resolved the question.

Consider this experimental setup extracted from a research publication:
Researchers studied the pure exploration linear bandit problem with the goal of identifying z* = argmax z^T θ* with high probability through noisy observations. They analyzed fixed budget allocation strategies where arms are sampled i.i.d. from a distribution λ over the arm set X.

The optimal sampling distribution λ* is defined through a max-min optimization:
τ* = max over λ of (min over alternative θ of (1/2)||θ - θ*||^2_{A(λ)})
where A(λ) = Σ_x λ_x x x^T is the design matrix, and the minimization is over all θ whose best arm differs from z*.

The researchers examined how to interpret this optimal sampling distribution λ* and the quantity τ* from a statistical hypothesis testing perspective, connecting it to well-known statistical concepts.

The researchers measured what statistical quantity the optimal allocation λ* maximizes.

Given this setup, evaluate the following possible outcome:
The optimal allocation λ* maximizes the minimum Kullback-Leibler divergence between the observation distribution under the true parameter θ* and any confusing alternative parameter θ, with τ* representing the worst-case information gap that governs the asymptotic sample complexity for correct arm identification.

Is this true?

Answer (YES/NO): YES